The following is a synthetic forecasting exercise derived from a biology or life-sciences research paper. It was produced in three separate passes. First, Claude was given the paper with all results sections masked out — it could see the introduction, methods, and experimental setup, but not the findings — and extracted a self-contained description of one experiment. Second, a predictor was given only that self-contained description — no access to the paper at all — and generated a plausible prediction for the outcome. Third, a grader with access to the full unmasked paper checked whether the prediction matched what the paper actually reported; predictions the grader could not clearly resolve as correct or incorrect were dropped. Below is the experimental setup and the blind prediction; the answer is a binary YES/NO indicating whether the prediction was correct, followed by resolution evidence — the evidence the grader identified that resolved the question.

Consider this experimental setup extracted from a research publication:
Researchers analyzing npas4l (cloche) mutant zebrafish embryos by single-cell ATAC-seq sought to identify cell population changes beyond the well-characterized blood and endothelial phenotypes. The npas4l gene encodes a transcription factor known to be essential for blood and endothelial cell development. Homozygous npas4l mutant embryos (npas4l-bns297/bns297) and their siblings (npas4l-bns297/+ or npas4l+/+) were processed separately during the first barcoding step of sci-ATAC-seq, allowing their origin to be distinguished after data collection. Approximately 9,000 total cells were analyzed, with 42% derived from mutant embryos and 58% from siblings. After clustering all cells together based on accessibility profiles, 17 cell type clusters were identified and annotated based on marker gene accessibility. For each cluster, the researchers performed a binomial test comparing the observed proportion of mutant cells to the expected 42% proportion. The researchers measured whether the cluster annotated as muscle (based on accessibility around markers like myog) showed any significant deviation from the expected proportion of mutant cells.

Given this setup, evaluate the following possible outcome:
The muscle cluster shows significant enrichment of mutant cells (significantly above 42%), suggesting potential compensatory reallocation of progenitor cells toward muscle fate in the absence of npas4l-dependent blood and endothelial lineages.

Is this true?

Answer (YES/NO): YES